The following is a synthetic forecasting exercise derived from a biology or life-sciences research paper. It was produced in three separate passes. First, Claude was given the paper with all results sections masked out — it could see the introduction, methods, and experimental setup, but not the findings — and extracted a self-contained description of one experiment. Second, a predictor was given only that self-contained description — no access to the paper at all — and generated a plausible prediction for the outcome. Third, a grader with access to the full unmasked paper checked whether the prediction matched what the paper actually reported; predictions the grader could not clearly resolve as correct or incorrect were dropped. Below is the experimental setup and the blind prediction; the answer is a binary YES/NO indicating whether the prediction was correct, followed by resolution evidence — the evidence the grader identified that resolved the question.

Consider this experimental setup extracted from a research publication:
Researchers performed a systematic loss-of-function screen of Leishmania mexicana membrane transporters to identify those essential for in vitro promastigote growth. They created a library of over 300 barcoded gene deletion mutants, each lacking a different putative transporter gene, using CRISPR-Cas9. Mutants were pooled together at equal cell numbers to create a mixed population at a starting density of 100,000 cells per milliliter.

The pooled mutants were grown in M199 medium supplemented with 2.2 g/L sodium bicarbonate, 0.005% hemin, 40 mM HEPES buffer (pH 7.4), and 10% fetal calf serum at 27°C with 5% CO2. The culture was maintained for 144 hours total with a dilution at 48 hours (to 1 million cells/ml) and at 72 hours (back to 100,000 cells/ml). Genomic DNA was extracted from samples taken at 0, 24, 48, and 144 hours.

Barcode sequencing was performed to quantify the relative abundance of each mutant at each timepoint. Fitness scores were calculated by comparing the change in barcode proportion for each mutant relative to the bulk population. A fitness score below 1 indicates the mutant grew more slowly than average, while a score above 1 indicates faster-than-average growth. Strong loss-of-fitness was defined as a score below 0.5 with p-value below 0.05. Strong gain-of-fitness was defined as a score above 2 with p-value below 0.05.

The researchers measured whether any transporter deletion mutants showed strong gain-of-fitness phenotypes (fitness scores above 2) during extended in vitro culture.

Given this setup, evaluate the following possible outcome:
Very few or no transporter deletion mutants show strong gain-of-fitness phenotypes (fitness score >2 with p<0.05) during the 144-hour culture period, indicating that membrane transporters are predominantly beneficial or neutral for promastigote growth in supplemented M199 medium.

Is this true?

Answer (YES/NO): YES